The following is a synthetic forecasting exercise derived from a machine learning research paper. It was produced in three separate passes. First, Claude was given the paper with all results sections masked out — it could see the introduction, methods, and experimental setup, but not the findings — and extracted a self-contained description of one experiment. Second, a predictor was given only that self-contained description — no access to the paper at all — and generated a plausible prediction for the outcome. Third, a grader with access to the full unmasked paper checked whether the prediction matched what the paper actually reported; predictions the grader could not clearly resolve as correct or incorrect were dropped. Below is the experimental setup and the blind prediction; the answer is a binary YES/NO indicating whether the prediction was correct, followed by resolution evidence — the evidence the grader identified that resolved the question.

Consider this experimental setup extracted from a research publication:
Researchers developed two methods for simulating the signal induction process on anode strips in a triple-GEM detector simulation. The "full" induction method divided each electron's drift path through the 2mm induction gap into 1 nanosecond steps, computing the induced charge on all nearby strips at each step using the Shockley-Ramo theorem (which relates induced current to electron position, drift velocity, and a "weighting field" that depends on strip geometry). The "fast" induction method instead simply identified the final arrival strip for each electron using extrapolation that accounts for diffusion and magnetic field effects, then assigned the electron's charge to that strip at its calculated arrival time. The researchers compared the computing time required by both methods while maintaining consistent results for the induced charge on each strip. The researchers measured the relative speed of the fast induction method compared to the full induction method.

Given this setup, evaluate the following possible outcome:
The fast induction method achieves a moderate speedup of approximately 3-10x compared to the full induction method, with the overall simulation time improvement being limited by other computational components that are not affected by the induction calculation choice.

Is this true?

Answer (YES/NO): NO